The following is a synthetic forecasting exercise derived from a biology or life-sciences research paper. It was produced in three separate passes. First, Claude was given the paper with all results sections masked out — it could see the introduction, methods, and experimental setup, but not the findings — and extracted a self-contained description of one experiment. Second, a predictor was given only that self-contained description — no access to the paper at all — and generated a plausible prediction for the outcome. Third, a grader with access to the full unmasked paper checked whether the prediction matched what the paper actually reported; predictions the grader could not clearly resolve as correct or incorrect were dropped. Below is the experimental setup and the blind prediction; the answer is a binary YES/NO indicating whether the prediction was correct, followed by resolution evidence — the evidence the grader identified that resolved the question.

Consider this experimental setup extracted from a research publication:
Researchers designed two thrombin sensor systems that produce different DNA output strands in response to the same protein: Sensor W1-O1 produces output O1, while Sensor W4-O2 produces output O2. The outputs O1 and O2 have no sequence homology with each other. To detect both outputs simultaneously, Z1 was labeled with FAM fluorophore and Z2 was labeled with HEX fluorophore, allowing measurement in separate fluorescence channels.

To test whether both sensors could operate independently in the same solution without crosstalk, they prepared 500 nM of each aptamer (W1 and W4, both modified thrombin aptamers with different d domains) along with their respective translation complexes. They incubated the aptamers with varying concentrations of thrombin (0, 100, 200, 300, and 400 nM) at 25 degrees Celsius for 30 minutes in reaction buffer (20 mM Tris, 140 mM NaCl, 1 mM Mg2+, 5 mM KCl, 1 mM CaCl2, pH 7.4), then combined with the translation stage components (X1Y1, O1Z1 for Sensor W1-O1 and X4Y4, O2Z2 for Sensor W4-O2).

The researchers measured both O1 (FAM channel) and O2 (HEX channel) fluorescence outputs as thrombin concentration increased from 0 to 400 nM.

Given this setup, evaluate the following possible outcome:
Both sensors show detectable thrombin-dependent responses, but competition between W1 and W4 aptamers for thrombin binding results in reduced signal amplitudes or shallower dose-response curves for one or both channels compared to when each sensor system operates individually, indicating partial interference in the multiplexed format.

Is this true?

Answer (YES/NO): NO